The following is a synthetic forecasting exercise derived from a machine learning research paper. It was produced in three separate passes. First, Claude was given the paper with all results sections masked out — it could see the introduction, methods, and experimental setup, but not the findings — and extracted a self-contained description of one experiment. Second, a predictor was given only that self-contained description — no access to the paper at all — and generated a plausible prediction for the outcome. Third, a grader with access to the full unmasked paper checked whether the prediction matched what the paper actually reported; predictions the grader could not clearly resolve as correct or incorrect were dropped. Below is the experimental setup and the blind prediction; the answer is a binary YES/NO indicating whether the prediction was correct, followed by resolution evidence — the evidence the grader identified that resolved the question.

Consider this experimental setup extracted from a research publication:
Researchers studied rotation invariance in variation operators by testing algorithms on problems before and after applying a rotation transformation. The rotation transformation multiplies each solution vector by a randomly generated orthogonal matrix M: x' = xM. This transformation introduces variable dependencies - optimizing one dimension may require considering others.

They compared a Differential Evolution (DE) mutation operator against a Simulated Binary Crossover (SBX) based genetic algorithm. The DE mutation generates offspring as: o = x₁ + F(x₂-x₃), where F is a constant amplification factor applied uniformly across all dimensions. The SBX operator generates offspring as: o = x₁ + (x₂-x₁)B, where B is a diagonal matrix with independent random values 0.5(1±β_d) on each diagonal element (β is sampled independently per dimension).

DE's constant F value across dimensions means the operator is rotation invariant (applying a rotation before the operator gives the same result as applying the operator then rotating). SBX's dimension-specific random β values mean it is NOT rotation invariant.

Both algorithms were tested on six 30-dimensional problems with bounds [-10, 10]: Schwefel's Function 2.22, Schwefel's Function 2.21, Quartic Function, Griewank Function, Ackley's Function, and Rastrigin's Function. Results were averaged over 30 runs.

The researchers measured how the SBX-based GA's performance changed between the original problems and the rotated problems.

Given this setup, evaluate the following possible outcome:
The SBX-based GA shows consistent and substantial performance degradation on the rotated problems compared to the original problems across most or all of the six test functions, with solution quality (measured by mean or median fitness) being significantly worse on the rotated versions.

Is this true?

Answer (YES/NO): NO